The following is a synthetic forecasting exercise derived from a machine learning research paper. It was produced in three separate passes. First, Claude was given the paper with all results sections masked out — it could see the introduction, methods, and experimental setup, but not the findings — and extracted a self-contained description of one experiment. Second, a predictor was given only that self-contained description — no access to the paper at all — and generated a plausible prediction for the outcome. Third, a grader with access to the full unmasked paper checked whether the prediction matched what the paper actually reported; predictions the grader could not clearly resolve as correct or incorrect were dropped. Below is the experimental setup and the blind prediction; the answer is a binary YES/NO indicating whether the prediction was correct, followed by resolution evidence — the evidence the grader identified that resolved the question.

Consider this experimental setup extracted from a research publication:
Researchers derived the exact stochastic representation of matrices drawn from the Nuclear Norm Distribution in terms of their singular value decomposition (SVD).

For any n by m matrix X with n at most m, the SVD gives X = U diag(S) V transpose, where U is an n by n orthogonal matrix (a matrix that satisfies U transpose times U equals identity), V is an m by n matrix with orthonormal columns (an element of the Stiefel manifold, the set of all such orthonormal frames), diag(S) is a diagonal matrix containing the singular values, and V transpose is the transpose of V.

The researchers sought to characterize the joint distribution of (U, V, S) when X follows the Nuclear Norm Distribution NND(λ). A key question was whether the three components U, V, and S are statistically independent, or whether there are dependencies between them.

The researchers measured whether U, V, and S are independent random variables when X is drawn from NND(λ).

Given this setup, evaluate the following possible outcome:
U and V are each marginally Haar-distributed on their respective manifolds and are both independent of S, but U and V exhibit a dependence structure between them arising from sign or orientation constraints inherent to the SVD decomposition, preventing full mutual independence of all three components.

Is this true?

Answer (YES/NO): NO